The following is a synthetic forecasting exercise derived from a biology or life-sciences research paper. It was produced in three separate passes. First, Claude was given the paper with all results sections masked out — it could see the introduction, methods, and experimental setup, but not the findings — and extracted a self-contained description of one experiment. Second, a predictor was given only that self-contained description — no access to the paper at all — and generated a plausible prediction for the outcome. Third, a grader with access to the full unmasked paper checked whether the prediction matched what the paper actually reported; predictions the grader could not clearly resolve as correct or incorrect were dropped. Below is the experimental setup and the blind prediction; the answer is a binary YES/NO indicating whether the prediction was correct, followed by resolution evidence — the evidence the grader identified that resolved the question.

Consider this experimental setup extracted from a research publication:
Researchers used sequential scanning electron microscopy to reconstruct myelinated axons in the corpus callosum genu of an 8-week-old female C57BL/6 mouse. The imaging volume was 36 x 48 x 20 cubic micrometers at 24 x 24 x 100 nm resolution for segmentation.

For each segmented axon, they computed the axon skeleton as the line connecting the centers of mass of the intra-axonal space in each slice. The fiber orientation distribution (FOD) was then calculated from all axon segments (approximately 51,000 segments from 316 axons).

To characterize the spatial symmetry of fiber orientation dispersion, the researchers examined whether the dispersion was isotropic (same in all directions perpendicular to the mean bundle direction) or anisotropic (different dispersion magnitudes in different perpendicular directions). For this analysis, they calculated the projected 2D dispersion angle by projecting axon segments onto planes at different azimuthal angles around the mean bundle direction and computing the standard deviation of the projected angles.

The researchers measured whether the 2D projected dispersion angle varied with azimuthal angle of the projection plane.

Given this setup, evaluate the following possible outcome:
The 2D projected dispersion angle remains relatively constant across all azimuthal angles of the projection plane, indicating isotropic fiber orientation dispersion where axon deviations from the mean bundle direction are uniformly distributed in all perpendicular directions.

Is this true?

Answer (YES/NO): NO